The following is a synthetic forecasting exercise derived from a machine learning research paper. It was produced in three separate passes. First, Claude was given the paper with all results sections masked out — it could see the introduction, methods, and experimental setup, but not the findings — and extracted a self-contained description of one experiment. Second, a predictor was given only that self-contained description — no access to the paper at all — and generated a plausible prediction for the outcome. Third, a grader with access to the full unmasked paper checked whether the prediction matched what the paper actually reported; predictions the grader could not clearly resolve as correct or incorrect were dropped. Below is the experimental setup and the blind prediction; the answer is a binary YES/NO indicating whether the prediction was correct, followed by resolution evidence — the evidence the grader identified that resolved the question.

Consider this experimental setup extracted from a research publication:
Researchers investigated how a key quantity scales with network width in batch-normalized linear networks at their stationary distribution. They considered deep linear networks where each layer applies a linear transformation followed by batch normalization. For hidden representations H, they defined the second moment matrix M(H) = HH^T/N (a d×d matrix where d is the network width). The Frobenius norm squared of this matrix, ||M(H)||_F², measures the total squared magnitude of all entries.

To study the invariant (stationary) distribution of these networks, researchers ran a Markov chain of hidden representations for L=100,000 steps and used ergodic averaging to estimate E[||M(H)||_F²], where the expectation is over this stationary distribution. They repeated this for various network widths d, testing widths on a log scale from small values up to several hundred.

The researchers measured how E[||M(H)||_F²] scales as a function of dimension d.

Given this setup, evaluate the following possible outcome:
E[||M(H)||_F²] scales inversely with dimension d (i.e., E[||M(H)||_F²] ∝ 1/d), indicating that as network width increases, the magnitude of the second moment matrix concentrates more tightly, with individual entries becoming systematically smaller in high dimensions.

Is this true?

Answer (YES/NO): NO